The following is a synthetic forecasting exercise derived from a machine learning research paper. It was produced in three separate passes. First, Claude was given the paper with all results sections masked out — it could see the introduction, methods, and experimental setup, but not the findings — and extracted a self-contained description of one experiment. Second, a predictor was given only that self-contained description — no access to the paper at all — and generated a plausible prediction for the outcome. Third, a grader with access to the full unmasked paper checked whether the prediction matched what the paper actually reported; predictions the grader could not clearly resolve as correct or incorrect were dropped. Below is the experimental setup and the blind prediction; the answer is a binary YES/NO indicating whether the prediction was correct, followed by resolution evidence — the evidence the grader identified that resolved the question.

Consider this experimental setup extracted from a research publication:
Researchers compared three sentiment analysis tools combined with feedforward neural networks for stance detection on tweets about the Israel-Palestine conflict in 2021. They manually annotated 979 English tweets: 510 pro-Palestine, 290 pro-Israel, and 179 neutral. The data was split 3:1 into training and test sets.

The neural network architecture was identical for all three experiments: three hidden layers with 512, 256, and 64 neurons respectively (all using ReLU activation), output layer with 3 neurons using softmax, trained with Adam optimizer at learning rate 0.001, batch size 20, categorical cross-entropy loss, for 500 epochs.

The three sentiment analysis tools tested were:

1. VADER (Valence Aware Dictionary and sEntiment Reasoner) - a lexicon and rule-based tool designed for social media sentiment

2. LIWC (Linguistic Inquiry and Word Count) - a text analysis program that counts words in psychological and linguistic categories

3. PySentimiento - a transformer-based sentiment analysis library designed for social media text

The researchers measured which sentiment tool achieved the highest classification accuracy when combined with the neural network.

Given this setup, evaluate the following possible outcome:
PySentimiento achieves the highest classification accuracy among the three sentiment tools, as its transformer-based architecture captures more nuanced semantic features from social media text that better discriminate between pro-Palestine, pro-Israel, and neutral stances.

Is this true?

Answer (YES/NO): YES